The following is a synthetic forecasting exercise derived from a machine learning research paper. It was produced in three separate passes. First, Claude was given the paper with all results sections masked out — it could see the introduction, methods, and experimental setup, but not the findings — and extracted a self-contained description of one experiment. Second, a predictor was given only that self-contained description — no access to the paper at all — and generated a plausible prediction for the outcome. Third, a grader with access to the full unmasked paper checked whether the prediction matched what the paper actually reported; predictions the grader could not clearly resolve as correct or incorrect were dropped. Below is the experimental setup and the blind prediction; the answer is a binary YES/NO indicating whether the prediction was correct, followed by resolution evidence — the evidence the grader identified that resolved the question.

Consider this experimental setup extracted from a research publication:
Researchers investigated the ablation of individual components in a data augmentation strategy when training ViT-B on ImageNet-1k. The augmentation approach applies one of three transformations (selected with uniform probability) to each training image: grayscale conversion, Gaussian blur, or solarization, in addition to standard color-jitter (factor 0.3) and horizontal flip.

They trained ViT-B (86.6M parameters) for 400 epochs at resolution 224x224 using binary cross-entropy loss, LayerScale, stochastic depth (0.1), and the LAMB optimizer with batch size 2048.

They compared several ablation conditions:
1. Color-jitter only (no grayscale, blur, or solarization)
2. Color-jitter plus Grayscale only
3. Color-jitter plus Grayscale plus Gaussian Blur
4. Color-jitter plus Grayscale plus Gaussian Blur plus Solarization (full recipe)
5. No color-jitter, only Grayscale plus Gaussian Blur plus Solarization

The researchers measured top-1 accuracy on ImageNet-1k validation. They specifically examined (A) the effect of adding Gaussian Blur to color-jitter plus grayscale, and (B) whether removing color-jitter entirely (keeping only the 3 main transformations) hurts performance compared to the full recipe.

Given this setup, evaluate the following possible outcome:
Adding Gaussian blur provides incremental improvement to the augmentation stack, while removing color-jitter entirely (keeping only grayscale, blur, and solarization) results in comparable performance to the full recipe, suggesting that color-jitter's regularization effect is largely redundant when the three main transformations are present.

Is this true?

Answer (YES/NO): YES